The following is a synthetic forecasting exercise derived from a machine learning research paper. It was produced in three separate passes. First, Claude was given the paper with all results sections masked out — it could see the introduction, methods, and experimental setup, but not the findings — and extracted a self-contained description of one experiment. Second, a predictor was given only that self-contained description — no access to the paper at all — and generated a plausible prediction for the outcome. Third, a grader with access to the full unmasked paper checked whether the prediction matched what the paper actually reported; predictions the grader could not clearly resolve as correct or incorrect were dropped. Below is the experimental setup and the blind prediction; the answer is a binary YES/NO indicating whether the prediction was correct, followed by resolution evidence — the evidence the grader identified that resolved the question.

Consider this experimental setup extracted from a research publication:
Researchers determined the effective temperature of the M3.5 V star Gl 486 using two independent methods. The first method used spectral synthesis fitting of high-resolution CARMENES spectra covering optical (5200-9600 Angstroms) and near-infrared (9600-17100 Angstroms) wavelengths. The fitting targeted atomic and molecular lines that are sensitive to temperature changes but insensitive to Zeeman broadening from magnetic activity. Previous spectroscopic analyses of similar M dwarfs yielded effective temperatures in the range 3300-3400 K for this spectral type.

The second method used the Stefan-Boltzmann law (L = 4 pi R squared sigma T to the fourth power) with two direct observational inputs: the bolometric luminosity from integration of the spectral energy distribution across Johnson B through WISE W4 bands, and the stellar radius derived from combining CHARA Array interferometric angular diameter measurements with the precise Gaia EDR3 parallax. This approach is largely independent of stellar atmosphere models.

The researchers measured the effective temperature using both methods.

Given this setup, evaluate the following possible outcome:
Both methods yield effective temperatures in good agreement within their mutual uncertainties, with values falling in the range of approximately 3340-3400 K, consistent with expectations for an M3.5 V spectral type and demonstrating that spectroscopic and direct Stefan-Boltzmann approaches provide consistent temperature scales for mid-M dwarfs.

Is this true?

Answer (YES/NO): NO